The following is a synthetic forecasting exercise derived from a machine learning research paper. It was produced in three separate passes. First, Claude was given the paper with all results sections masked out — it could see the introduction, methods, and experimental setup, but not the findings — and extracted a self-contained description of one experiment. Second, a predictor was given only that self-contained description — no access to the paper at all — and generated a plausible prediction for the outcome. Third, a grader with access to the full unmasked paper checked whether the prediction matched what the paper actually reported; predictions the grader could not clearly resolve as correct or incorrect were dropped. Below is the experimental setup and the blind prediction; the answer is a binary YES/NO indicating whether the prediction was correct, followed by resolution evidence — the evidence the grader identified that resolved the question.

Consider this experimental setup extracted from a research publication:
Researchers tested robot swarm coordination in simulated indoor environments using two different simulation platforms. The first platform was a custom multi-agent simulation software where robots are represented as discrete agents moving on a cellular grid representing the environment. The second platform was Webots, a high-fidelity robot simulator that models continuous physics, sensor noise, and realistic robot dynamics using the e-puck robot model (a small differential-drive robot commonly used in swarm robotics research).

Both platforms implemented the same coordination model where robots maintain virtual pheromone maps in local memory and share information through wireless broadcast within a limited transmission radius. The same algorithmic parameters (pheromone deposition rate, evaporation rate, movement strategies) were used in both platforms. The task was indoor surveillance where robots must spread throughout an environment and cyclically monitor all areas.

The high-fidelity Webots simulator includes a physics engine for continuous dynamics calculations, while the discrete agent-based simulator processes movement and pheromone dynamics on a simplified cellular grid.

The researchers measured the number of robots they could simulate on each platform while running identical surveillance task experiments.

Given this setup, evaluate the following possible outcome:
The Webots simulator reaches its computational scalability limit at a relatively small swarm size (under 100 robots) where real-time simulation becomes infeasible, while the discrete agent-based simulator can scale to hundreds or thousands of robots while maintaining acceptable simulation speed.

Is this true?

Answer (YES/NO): NO